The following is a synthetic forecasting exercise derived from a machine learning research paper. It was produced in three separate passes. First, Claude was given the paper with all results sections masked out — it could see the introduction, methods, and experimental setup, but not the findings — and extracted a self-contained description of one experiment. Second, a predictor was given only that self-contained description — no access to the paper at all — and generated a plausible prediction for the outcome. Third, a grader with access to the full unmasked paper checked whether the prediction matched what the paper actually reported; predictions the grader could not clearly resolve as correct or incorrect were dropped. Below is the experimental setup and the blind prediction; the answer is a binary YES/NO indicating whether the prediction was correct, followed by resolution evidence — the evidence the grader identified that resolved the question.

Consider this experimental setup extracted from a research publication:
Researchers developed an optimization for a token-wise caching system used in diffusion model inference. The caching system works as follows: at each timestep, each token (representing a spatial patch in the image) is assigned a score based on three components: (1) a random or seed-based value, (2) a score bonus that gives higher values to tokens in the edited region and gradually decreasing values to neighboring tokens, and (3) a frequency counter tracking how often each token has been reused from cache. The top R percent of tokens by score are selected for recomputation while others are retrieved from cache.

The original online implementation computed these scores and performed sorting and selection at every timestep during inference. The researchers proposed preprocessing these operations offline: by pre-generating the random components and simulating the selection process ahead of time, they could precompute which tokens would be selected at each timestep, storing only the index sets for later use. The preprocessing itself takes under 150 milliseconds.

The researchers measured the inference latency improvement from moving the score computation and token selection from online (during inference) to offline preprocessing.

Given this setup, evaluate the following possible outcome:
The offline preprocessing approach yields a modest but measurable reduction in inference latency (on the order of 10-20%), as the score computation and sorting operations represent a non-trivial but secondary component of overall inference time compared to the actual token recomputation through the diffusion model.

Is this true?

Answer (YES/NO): YES